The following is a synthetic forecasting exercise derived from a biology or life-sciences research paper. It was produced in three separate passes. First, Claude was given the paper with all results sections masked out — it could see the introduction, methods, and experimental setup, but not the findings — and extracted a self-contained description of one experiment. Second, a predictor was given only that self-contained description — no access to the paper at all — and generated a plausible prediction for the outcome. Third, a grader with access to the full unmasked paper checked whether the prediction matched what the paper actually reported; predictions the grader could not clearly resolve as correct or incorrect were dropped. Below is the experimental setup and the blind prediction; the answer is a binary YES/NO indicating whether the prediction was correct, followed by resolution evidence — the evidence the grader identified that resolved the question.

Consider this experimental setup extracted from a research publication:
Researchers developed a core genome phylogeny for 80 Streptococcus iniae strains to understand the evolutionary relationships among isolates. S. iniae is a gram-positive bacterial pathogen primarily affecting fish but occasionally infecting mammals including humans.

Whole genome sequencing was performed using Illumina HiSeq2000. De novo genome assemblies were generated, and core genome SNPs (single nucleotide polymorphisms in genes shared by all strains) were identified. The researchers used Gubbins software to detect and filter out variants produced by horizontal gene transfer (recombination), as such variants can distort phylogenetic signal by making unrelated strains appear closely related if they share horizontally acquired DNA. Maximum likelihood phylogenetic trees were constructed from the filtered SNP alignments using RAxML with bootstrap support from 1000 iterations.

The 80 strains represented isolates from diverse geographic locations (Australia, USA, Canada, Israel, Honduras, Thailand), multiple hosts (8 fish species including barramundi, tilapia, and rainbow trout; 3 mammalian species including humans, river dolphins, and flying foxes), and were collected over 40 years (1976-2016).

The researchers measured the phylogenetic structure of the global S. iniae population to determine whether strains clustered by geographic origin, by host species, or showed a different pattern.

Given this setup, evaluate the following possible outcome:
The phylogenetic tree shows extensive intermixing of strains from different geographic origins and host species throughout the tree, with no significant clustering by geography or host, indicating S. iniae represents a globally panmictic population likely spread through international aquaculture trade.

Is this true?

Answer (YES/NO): NO